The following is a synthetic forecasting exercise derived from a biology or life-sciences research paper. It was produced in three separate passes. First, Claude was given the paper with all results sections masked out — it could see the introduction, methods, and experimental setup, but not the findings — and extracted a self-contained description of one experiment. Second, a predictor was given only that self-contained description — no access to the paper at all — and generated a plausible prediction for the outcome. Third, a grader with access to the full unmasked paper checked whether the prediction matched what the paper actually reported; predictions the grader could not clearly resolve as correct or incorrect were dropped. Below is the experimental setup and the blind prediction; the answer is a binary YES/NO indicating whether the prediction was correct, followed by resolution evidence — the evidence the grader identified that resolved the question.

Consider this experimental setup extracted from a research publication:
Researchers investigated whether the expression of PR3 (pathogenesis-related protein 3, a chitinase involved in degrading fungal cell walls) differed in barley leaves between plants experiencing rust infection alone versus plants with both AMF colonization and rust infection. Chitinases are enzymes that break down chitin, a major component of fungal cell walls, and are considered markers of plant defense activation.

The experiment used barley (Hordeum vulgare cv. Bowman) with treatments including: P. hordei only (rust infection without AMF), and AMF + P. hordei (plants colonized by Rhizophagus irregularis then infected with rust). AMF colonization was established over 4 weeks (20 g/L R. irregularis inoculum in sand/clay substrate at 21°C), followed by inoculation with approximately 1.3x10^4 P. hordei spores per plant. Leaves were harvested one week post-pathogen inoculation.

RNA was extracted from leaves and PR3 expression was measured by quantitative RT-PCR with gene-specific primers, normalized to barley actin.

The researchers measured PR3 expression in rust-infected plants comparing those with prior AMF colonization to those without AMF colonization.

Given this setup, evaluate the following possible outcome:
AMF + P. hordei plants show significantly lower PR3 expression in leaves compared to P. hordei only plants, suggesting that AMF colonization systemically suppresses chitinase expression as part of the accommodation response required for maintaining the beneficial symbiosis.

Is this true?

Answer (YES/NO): NO